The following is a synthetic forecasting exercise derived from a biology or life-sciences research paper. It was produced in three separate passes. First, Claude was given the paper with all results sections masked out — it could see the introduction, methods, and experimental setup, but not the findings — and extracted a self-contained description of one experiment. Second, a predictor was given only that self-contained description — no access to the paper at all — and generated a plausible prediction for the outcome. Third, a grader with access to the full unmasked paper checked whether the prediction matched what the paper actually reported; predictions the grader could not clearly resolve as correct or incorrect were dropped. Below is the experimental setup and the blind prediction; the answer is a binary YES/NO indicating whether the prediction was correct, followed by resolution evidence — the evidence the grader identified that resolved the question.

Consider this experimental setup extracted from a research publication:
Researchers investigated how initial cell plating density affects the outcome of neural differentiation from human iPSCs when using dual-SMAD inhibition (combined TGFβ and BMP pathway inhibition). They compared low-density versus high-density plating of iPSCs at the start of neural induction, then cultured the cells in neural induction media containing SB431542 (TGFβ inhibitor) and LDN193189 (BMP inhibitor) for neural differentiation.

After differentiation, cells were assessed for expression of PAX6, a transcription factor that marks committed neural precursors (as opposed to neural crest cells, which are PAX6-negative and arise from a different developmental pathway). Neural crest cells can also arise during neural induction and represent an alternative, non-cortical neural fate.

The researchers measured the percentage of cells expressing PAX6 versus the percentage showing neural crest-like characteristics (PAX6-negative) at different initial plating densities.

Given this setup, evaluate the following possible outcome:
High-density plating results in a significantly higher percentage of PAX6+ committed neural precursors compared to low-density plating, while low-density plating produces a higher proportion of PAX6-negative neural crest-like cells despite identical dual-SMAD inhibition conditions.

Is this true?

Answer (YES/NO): YES